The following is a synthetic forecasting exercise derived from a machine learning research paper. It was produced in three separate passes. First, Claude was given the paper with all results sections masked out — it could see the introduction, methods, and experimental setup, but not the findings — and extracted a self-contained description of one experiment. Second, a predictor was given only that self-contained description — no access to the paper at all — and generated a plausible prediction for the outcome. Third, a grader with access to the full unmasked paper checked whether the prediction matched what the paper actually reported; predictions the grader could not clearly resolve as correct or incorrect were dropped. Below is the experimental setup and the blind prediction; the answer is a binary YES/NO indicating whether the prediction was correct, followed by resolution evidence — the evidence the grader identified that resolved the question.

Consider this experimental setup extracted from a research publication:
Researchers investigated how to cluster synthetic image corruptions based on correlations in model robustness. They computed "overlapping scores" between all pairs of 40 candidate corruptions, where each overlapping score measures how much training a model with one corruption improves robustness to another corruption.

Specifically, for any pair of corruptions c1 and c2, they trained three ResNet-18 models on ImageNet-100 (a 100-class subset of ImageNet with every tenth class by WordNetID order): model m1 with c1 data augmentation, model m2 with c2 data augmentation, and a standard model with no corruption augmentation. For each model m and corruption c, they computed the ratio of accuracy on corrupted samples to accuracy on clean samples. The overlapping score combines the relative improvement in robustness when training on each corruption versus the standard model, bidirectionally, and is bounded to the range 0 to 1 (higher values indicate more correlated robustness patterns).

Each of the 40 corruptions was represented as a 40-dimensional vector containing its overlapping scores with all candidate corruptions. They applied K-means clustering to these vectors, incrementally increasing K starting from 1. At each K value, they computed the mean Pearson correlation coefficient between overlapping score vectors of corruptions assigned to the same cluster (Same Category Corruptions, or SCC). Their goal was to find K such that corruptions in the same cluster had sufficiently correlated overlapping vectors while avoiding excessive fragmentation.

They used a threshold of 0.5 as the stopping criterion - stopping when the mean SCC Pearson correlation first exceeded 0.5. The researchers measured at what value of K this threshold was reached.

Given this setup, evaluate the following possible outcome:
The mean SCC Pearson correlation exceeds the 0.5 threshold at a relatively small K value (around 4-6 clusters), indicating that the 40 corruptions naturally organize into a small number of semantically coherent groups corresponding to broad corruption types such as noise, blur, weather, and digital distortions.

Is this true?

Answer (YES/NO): YES